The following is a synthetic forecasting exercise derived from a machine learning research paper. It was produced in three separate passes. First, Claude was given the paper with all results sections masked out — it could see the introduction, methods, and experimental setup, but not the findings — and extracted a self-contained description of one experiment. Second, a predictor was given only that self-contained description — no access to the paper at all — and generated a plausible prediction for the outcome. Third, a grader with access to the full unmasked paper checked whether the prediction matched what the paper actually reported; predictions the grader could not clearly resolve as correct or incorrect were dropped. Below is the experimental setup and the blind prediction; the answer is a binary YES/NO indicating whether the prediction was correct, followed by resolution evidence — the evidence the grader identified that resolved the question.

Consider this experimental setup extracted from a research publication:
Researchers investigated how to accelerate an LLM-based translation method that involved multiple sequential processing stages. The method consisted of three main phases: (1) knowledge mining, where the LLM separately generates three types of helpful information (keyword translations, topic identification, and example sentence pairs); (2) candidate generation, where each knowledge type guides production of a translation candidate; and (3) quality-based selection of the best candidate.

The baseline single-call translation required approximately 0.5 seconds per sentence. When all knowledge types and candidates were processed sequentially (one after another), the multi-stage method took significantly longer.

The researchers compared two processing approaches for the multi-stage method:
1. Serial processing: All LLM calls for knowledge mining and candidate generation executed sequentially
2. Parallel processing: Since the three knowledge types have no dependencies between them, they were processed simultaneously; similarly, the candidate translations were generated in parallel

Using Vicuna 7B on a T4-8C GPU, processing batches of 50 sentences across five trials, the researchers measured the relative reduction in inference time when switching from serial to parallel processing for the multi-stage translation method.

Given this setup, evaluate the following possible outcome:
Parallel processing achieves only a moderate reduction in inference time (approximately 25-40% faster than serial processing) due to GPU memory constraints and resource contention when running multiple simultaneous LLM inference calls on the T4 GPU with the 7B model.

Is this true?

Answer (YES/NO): NO